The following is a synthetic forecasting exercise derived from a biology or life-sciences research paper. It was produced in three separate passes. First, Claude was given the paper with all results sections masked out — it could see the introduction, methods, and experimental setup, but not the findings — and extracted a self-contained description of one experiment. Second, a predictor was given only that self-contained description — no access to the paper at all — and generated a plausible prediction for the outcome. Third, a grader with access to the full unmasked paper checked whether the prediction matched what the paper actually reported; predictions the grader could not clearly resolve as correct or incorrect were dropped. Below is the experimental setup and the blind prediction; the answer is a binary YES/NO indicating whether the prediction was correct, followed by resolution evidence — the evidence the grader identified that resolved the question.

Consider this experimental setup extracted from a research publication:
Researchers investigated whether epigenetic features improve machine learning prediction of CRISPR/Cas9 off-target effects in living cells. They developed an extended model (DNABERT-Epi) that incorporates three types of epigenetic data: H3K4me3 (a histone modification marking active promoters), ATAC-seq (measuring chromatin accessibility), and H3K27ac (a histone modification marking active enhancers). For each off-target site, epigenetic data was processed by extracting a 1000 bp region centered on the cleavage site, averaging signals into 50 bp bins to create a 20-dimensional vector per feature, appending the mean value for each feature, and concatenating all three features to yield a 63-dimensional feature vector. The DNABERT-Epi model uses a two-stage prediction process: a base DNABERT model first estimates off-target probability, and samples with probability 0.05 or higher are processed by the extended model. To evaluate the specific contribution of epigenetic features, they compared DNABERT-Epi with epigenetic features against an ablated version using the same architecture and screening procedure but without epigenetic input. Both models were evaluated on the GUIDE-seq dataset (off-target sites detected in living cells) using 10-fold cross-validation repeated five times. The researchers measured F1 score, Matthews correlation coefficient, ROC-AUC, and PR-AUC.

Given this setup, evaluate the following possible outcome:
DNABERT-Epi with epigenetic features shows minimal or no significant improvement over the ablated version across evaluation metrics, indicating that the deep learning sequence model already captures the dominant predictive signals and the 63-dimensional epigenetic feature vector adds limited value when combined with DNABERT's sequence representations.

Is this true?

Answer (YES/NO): NO